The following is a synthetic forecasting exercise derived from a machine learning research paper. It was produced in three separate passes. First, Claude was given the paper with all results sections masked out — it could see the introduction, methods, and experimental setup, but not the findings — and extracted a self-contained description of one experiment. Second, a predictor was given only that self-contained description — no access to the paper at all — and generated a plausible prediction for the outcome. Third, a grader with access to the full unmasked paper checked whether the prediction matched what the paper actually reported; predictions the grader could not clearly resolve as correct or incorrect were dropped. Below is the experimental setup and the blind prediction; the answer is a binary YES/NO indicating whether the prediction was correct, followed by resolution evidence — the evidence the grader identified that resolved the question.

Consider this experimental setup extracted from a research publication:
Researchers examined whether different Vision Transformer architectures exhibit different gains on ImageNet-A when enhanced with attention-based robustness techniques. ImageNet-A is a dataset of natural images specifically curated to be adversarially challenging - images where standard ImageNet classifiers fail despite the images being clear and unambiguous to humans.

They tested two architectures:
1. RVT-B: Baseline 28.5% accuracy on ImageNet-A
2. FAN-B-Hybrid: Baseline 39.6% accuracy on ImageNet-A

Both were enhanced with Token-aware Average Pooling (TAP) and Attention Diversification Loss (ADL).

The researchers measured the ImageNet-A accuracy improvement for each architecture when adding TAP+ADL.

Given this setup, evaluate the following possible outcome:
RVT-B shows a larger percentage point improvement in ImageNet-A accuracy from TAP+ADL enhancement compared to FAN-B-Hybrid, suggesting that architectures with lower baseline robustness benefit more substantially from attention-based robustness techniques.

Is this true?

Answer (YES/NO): YES